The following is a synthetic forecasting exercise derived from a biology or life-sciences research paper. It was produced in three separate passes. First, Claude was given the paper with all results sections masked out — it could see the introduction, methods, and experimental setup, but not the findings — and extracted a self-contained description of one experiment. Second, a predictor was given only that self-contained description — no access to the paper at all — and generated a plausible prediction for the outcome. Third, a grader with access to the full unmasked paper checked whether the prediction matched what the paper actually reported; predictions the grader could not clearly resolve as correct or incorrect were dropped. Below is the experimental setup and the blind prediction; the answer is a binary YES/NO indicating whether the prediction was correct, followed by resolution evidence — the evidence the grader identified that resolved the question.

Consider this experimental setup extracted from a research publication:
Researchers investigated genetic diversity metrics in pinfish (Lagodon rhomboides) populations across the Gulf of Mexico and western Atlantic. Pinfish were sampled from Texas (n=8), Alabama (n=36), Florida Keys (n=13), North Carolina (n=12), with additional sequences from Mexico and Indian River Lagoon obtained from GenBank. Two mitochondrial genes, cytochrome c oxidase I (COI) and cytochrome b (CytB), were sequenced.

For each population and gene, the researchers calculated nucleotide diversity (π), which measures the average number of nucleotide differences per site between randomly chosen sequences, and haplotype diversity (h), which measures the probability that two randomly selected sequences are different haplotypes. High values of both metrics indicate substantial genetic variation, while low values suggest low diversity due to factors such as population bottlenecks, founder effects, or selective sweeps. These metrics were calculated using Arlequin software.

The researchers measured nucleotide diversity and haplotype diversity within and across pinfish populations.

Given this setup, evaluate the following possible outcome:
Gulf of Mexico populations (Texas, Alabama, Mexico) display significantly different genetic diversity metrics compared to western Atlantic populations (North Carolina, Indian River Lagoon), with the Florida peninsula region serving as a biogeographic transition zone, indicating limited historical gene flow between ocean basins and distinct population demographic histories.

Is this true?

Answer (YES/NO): NO